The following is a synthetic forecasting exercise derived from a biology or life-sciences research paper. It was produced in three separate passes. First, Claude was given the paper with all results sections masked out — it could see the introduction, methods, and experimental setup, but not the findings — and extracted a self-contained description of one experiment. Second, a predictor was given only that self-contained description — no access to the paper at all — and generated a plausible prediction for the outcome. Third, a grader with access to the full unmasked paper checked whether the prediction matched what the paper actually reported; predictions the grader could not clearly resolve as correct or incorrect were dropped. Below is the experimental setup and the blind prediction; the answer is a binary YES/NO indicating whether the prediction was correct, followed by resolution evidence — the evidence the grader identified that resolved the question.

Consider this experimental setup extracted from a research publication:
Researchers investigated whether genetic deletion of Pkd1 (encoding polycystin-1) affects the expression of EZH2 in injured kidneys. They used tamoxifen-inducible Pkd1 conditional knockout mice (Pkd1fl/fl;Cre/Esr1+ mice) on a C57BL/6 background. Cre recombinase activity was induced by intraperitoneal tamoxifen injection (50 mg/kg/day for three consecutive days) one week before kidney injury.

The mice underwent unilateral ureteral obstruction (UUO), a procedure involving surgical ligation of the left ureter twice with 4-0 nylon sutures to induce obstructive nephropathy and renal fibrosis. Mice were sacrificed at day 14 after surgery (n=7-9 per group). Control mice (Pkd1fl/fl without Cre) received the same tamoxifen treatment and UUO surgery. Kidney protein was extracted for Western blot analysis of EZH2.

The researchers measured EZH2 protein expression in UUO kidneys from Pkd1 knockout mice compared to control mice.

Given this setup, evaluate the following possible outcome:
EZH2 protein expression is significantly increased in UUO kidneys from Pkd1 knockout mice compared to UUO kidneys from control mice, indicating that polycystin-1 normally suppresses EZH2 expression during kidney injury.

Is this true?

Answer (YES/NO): NO